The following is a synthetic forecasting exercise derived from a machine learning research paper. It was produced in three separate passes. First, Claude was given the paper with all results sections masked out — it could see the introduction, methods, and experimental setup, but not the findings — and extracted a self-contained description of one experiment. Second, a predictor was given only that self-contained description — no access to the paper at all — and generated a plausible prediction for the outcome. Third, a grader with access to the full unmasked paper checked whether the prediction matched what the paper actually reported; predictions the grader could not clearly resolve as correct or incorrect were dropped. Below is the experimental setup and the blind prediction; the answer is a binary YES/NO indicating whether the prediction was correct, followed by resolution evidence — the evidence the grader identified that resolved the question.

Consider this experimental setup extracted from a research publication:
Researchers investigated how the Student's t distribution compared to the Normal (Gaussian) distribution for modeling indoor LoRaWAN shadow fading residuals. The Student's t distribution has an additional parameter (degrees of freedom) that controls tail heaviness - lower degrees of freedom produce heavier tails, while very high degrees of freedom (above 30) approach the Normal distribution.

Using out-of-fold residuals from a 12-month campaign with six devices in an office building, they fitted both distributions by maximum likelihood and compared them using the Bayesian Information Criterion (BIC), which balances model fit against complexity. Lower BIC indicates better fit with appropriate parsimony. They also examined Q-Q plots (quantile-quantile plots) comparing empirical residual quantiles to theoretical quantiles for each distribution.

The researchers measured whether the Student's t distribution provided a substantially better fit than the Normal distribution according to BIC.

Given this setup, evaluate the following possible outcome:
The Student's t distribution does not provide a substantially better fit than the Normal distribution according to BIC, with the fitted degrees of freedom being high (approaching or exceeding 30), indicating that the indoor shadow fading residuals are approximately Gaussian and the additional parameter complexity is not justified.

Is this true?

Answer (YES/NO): NO